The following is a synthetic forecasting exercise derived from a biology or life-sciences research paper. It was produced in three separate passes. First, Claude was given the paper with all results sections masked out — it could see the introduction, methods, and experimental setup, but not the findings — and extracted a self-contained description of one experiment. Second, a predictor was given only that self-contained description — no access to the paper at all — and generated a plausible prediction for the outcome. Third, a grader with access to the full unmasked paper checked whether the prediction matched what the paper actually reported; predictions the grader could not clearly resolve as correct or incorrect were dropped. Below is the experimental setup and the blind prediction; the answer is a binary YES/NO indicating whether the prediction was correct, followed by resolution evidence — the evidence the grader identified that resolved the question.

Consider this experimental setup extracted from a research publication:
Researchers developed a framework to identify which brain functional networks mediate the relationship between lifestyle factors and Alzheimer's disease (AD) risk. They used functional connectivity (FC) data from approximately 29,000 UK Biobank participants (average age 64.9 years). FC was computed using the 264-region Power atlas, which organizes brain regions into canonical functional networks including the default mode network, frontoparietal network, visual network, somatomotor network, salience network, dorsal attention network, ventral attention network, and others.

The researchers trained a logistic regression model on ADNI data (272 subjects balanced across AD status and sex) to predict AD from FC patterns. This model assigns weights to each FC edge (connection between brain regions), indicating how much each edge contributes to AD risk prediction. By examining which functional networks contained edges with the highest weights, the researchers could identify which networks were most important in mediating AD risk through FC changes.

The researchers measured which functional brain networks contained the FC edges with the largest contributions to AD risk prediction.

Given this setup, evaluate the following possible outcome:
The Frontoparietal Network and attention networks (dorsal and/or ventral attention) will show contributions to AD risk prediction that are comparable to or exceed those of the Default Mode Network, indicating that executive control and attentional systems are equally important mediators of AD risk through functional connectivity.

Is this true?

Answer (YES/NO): NO